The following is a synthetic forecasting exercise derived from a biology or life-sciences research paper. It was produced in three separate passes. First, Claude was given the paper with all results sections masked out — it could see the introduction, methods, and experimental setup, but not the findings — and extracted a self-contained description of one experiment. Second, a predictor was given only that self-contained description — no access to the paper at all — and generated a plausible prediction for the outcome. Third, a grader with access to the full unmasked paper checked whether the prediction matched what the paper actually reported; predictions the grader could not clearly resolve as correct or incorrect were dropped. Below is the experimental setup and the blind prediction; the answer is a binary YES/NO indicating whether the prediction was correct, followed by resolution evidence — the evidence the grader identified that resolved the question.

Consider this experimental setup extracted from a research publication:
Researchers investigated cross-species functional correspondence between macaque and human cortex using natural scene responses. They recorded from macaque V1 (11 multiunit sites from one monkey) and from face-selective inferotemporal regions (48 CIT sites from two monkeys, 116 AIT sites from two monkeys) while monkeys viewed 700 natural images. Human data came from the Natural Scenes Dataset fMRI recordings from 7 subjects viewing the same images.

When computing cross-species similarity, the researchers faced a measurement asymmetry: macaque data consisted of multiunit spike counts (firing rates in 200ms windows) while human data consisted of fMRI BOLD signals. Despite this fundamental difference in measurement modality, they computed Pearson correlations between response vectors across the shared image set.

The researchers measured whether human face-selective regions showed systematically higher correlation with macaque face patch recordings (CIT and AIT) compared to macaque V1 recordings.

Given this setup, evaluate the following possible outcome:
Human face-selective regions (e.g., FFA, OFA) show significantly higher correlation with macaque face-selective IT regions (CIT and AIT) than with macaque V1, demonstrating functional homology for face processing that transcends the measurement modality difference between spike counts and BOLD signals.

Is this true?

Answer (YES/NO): YES